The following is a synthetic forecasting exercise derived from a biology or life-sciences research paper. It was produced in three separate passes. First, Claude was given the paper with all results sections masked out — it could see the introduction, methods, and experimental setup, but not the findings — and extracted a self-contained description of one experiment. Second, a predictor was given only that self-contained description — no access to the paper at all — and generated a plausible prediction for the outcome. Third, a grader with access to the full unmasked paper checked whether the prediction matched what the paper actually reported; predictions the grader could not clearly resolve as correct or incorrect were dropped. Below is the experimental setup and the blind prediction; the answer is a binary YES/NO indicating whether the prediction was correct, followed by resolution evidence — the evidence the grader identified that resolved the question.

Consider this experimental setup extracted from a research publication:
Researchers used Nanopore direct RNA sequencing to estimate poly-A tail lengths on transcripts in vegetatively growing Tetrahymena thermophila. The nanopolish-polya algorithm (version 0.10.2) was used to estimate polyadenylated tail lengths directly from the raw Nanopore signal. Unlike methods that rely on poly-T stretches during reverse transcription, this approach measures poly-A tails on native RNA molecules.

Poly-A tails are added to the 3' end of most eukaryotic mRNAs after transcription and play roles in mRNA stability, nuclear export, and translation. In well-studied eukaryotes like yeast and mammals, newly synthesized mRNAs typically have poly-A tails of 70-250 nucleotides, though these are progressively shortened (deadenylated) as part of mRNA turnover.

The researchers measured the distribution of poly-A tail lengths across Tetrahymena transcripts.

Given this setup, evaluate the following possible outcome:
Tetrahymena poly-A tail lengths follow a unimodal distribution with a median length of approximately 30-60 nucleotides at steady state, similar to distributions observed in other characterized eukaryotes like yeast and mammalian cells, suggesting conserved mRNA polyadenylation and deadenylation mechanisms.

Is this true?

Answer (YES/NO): NO